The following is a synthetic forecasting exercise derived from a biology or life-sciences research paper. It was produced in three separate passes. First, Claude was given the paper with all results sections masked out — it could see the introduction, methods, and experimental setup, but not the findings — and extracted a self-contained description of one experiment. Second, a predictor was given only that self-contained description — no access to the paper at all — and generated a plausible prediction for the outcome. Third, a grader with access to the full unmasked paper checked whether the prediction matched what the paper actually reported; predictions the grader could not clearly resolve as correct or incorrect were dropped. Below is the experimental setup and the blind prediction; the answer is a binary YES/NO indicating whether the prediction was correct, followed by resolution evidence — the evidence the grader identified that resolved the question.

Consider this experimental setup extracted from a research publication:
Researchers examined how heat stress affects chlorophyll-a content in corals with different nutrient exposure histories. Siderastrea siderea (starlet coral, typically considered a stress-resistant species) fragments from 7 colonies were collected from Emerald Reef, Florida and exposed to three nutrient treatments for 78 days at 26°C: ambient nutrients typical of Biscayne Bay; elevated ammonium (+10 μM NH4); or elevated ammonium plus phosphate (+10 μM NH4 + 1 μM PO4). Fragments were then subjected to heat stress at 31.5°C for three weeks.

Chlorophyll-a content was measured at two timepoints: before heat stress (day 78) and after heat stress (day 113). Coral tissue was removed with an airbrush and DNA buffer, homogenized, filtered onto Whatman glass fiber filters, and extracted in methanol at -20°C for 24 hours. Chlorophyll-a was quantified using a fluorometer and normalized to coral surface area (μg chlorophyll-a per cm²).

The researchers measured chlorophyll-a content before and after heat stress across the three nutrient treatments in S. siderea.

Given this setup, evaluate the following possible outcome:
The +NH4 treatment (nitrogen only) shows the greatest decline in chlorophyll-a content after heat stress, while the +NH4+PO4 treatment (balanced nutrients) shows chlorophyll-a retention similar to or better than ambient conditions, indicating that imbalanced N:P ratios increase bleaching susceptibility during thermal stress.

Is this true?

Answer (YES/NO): NO